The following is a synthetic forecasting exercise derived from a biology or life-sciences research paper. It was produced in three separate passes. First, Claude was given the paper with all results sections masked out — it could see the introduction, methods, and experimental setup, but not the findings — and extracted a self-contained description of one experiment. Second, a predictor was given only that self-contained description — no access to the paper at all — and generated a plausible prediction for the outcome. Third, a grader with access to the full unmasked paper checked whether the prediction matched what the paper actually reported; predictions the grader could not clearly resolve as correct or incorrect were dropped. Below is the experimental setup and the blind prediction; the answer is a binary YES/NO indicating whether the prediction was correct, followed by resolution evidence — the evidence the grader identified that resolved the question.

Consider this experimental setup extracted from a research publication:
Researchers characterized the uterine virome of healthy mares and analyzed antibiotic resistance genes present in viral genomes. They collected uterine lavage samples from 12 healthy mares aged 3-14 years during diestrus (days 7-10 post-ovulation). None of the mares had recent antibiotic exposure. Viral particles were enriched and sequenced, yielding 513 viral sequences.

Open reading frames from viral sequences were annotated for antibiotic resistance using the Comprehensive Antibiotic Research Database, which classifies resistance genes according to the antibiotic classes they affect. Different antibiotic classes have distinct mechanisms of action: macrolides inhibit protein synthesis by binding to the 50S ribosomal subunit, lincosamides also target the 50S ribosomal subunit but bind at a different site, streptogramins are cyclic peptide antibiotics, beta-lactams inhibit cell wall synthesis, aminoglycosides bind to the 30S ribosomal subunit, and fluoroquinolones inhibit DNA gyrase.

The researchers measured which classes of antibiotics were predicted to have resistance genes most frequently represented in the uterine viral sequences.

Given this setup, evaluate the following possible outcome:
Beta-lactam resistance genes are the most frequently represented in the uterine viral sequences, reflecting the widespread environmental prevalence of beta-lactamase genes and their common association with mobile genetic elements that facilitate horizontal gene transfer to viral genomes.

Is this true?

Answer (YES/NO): NO